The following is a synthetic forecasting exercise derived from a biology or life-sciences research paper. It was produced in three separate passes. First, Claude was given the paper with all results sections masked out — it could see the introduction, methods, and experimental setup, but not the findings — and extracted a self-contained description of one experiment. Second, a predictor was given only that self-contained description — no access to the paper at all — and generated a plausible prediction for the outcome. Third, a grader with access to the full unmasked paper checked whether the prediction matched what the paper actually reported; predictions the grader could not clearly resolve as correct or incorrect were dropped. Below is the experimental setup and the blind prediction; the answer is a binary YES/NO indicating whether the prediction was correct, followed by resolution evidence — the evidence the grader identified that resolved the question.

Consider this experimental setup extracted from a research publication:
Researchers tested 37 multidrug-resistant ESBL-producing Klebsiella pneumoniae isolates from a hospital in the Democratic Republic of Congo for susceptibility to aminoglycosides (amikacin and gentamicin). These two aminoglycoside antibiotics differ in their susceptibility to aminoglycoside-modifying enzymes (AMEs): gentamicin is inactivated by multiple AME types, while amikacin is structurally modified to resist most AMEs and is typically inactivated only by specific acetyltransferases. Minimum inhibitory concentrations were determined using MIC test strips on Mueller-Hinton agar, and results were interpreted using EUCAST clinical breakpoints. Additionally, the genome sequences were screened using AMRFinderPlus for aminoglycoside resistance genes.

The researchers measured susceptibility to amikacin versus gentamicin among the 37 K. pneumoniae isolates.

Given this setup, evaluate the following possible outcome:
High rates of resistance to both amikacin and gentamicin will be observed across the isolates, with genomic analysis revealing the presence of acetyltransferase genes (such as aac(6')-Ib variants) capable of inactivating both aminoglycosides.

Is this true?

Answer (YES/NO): NO